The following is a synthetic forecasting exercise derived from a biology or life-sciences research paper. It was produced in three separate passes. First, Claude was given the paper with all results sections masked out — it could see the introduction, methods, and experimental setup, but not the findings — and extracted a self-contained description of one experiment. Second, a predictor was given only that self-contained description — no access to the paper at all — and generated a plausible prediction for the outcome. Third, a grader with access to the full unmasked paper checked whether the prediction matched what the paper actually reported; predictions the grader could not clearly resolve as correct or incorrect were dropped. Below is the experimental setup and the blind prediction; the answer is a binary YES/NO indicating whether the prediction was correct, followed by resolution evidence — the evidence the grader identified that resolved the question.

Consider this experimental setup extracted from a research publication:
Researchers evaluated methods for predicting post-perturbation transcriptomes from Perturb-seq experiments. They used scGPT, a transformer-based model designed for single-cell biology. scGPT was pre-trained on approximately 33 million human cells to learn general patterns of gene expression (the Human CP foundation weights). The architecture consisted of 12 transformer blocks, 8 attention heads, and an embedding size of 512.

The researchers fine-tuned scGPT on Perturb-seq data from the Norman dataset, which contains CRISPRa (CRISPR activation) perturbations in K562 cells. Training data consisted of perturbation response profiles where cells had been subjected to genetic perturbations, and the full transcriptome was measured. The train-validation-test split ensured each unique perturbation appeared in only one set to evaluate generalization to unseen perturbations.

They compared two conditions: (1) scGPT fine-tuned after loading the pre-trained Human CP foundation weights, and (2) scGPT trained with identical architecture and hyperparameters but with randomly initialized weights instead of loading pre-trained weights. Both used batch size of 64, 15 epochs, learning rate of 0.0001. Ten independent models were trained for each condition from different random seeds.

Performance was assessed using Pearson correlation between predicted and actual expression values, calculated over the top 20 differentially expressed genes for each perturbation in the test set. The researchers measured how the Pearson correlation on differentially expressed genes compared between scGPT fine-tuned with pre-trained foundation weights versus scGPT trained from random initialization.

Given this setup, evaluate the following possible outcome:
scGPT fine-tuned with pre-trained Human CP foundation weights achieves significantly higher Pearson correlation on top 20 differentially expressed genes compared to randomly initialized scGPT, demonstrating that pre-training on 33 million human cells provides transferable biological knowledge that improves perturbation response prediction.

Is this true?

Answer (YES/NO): NO